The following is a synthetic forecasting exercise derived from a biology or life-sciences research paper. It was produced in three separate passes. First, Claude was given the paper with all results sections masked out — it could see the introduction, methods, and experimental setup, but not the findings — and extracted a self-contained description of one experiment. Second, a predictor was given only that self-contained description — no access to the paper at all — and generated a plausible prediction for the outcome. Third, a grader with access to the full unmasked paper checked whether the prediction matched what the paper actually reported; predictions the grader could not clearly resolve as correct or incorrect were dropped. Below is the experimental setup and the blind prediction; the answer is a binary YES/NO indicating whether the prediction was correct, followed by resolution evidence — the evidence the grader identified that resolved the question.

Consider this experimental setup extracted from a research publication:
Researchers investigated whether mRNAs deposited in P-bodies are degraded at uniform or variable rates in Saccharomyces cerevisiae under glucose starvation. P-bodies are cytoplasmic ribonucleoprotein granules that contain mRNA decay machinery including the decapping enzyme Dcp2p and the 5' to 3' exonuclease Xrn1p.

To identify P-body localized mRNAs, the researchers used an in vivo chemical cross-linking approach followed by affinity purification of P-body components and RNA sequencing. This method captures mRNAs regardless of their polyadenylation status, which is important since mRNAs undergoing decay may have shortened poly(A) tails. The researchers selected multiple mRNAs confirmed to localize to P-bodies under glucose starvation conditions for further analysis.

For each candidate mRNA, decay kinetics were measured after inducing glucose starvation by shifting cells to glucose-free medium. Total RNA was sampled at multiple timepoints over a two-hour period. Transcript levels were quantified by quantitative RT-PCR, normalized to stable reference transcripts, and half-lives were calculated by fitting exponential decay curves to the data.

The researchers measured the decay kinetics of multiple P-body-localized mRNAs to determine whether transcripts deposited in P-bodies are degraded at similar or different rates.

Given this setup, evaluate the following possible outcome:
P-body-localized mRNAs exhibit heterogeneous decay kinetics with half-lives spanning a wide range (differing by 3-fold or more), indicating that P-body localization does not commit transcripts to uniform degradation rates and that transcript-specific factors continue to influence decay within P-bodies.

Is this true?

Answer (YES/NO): YES